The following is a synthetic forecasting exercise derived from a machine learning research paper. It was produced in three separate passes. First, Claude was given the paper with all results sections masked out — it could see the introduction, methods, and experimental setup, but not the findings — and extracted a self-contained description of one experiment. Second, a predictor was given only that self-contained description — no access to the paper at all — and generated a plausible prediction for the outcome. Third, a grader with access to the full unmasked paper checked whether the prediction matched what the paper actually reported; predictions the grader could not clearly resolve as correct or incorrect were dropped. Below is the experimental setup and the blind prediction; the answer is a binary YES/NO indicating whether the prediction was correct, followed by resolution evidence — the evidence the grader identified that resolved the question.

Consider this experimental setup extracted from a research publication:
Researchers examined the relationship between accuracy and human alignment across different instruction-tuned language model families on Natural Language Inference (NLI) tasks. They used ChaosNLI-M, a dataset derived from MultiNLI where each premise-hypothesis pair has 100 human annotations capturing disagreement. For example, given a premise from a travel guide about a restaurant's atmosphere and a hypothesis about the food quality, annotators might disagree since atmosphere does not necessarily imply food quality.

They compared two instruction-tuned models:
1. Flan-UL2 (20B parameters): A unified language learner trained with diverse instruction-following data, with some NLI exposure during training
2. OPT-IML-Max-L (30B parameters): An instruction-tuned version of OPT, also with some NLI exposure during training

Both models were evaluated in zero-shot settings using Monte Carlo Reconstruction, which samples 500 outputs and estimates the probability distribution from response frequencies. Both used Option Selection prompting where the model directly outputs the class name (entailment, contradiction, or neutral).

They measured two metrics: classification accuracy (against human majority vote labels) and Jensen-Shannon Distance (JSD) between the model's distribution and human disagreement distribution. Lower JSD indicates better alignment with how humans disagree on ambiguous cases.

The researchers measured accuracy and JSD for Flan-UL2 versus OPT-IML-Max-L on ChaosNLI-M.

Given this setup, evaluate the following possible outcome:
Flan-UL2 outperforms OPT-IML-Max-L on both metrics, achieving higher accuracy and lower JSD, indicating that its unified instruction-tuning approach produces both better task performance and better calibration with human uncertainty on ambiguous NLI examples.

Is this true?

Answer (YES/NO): NO